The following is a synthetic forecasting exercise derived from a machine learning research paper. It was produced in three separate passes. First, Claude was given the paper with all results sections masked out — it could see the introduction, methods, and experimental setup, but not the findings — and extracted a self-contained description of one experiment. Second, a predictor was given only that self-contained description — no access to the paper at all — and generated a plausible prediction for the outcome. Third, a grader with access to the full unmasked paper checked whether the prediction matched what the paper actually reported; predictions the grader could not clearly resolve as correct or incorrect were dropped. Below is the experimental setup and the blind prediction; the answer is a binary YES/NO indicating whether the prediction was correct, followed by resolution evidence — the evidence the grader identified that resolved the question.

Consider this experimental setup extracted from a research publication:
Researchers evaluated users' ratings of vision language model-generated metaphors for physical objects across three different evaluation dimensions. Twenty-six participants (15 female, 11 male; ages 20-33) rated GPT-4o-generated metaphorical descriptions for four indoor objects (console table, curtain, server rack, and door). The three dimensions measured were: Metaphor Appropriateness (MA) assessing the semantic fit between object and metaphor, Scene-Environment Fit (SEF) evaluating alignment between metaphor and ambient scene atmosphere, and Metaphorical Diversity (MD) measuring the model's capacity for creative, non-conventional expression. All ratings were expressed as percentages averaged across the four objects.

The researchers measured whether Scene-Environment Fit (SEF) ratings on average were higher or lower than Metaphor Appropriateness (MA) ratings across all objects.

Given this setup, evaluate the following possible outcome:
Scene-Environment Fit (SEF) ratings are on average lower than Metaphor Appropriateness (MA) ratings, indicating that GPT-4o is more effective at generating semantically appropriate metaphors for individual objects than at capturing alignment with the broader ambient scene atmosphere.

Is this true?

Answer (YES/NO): NO